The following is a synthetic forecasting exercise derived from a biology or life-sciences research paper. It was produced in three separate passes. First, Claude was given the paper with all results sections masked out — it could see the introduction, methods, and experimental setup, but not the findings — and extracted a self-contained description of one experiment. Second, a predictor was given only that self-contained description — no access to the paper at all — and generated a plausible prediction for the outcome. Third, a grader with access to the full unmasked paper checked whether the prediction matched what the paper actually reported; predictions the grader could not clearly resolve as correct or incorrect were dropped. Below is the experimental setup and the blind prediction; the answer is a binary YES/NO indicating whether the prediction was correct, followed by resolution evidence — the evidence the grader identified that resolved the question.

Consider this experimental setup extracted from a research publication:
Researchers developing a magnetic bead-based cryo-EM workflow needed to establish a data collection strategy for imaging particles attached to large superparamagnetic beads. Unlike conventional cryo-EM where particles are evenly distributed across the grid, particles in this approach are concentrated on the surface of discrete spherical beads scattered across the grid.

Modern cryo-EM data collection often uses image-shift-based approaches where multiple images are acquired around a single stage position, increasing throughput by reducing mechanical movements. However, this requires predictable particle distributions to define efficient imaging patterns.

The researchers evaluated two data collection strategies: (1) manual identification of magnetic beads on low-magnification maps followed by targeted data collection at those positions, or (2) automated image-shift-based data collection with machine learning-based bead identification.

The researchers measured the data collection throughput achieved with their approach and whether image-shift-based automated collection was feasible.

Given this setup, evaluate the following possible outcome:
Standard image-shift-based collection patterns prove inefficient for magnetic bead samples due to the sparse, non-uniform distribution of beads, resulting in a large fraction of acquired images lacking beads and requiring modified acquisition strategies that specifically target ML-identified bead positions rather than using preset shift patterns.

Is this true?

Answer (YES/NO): NO